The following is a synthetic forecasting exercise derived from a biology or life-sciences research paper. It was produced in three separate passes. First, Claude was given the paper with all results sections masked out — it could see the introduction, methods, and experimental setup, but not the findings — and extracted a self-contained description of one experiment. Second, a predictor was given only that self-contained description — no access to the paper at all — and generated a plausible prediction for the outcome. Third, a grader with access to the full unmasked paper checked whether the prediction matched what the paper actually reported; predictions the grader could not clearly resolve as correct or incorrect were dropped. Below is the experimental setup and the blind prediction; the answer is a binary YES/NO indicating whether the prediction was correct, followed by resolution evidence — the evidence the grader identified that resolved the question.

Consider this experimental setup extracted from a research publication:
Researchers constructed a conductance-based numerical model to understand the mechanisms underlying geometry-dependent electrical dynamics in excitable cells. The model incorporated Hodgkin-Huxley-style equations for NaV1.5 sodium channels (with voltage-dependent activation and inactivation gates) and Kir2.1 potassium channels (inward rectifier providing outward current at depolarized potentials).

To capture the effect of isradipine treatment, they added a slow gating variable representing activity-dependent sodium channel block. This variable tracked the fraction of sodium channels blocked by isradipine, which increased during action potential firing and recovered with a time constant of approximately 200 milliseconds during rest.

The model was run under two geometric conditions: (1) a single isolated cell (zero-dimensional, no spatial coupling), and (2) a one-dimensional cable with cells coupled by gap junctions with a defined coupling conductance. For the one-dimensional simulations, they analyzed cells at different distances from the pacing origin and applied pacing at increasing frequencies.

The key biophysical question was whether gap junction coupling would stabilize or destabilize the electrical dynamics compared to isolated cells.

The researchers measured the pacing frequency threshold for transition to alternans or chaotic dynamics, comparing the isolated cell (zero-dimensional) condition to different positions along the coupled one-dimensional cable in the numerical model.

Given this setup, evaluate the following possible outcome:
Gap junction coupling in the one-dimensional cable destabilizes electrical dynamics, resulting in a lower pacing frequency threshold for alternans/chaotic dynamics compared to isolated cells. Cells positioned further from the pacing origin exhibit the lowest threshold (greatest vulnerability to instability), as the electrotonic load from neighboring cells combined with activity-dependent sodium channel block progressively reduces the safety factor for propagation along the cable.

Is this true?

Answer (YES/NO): NO